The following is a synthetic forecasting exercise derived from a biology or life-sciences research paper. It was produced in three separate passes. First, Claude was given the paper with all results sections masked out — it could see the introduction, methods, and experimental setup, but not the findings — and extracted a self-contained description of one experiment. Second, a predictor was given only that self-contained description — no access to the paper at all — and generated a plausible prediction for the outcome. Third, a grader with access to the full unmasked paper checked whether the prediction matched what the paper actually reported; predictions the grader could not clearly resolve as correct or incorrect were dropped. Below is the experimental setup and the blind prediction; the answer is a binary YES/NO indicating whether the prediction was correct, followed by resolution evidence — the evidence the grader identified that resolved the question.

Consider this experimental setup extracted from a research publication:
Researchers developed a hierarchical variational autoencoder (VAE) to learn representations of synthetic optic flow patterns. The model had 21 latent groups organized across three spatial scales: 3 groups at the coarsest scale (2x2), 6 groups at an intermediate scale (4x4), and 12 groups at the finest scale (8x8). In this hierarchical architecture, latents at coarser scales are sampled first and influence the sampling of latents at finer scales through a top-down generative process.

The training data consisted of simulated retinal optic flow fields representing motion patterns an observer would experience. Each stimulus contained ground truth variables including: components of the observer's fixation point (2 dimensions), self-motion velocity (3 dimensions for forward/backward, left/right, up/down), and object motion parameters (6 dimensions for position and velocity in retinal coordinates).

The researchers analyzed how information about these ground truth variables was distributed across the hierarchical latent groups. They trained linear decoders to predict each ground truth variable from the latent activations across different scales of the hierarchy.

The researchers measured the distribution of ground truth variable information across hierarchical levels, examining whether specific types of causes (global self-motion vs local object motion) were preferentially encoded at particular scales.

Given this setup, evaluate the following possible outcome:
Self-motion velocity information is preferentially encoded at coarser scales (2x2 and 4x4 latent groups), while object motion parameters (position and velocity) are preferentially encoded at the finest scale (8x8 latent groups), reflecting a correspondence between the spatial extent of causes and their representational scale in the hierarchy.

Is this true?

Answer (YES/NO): NO